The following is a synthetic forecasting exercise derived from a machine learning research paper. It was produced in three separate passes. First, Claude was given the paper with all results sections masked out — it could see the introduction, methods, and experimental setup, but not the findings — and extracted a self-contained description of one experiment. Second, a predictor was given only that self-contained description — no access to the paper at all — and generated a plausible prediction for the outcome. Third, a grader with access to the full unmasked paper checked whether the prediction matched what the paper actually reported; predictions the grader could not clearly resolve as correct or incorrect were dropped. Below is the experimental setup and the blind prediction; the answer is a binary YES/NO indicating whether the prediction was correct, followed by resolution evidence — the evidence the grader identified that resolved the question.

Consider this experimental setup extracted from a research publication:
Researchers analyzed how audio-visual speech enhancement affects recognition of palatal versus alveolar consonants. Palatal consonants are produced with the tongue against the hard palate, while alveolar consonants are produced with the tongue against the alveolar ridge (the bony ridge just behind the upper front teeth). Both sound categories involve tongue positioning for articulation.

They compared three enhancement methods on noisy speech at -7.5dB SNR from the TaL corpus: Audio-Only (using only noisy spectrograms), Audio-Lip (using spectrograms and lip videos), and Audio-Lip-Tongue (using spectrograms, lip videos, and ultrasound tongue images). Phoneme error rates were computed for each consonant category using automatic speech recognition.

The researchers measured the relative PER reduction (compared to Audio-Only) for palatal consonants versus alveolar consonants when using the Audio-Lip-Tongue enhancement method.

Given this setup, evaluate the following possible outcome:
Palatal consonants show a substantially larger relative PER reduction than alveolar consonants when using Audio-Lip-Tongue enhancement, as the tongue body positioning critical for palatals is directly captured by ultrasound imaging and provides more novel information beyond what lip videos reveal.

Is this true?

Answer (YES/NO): NO